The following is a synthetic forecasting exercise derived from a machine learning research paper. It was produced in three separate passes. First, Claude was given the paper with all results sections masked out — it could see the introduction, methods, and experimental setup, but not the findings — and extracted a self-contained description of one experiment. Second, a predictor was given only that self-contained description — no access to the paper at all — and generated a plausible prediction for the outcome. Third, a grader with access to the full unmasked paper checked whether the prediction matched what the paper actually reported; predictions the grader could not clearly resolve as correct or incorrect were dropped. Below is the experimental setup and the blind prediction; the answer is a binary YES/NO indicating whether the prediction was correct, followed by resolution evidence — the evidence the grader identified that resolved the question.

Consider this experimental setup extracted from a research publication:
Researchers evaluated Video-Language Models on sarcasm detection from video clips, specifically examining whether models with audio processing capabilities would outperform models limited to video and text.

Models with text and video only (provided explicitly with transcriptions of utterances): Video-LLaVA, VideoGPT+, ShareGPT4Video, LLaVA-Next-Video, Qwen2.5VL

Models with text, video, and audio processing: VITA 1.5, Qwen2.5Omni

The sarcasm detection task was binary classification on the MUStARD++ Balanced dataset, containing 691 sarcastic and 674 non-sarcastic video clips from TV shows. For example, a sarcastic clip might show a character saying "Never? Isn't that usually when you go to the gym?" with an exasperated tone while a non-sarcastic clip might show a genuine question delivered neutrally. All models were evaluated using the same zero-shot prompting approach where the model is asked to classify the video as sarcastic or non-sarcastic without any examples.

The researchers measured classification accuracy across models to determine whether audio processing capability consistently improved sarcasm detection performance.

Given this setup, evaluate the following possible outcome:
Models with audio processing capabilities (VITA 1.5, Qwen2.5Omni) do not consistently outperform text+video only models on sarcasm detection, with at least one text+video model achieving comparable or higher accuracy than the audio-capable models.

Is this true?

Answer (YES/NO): YES